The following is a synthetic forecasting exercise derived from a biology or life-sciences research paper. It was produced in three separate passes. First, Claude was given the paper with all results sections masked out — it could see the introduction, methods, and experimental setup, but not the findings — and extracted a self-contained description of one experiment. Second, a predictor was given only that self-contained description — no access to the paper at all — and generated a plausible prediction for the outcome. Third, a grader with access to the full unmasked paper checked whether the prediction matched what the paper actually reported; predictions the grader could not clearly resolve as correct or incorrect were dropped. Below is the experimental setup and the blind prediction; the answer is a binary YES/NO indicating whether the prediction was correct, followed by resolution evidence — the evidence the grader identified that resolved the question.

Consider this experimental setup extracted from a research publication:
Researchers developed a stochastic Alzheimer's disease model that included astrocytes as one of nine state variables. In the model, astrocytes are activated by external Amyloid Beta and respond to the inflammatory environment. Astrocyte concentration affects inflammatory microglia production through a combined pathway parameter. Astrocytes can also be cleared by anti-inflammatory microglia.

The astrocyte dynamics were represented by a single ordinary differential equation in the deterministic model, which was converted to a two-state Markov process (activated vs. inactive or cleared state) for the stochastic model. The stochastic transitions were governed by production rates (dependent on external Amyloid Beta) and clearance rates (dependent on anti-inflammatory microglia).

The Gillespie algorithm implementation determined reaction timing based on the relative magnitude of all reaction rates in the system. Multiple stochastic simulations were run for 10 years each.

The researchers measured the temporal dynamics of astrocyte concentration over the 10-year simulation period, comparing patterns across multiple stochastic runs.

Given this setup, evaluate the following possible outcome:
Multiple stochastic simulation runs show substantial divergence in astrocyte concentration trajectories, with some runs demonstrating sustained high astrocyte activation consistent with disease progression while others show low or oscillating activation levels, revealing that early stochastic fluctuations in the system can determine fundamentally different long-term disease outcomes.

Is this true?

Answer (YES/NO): NO